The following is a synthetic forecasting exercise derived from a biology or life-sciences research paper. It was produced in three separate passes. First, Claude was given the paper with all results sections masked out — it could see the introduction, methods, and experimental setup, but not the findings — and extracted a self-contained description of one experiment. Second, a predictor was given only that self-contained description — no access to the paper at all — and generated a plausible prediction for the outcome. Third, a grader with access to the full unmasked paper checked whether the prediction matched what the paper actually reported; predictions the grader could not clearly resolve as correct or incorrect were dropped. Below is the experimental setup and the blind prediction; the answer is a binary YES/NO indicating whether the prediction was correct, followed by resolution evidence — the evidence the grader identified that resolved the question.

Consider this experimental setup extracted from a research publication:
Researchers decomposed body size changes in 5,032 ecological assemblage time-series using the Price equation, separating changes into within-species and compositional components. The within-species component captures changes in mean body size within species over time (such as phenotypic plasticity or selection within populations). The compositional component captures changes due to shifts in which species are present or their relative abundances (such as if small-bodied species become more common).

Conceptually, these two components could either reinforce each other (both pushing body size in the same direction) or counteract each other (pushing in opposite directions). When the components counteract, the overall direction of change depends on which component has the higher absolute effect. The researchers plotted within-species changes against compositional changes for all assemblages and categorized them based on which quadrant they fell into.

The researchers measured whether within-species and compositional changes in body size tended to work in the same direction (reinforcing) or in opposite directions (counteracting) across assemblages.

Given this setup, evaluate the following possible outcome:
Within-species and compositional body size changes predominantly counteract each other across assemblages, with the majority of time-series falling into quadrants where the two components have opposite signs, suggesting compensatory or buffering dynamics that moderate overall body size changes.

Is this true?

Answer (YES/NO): NO